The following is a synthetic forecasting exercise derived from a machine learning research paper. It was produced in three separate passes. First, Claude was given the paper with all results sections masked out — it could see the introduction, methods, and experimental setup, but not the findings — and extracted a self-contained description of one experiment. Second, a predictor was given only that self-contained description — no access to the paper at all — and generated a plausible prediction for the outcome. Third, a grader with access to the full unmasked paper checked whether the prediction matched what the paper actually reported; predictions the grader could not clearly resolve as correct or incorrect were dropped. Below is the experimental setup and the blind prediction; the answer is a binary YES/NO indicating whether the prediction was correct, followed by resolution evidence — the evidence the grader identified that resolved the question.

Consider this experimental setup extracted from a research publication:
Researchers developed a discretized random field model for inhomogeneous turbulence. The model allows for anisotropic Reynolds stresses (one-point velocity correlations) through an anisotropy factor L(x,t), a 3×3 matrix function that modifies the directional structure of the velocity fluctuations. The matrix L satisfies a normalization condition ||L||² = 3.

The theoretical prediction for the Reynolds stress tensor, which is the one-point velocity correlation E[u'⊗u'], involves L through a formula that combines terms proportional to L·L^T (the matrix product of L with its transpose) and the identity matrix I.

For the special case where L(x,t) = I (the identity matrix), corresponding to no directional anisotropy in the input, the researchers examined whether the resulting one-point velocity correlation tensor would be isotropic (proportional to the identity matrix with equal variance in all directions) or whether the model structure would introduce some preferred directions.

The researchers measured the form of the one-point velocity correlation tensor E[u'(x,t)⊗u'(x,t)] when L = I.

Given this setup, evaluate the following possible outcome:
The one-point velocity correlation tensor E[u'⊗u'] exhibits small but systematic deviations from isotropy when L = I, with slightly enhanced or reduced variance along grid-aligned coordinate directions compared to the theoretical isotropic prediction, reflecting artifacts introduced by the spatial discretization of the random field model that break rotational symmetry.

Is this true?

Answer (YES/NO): NO